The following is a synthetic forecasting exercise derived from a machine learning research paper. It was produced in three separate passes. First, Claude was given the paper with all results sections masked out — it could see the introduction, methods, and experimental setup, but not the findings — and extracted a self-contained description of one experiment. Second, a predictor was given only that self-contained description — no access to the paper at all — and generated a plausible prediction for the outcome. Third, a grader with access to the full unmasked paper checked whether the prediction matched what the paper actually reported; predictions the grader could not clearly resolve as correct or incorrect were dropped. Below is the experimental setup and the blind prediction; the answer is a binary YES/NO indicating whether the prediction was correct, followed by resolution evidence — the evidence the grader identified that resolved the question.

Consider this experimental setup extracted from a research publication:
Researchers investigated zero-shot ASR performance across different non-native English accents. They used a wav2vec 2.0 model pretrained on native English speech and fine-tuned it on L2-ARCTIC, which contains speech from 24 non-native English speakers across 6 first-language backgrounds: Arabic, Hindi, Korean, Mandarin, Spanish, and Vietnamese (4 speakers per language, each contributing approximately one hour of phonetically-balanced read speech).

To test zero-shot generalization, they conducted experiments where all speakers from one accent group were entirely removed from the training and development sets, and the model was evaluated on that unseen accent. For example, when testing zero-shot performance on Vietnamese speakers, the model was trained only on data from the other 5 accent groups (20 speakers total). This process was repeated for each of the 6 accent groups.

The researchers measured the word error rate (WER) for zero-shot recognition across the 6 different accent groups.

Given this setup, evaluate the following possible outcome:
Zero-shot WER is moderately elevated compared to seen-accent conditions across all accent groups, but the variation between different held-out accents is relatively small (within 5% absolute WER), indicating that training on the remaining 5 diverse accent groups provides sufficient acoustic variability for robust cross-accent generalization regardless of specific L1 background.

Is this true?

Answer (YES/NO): NO